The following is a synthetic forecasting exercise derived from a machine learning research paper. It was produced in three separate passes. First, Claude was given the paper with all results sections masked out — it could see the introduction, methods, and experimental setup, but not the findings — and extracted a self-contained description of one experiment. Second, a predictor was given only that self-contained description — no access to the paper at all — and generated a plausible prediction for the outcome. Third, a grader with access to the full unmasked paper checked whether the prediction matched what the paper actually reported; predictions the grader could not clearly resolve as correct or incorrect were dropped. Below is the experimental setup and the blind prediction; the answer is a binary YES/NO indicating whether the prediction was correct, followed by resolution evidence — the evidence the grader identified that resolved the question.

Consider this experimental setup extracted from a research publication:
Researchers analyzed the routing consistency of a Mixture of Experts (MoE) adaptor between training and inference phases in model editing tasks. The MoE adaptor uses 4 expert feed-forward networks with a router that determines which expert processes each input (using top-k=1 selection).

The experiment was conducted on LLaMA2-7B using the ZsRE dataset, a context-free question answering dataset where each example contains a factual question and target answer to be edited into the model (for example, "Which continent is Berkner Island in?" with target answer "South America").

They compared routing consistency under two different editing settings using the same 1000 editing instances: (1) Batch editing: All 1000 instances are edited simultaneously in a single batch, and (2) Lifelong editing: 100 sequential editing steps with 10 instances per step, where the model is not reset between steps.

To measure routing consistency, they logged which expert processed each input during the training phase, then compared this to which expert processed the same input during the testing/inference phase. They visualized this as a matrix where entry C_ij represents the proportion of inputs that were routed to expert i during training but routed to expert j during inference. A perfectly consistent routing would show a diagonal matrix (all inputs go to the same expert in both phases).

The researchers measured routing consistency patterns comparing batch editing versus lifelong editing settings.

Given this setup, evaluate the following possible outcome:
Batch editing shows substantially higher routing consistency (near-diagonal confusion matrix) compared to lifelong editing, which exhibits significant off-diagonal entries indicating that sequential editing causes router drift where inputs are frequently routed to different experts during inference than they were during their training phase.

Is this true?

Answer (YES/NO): YES